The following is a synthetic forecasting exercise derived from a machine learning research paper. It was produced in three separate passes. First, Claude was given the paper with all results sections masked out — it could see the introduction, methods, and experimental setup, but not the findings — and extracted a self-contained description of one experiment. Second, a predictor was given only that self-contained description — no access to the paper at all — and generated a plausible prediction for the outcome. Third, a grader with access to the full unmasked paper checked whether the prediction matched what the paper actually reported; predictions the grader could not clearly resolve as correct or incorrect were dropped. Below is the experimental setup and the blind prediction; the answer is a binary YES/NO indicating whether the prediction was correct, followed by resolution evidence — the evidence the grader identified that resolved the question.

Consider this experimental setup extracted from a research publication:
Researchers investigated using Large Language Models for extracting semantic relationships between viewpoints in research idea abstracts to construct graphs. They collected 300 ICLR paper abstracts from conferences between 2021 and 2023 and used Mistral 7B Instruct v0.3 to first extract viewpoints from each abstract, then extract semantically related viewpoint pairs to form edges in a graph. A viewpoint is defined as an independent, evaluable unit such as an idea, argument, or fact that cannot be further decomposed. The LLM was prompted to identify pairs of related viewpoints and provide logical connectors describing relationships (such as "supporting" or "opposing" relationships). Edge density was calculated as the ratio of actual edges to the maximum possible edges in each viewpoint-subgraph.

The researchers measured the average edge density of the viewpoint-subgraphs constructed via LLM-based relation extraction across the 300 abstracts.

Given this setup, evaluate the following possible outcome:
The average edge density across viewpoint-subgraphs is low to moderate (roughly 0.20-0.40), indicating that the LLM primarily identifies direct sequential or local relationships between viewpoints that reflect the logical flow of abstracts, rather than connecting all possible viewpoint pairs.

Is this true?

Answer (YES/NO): NO